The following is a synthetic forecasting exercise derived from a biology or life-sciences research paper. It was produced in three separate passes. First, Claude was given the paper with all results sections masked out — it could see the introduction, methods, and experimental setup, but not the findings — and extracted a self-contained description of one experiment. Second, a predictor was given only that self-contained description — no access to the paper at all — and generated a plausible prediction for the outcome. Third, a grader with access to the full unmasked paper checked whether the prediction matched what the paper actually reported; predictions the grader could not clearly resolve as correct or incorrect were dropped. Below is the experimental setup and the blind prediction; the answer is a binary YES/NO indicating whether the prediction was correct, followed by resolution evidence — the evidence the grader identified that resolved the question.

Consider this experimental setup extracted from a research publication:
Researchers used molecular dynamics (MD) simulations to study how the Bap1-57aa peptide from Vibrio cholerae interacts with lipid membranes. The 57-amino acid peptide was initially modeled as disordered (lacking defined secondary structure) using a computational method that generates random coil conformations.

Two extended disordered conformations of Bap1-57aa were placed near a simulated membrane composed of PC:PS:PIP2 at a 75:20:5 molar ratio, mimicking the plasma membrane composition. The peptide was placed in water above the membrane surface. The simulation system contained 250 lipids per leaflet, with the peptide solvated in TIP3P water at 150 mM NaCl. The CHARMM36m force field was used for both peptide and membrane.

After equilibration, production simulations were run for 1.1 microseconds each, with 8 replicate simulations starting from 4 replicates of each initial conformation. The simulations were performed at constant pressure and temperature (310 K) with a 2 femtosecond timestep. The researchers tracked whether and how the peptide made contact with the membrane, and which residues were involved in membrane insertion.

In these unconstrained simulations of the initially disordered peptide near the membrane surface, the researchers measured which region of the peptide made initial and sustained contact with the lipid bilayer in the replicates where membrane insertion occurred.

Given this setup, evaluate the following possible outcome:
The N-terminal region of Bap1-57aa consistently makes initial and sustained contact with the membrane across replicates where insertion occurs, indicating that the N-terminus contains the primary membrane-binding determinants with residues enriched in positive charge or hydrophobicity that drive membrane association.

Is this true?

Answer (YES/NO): NO